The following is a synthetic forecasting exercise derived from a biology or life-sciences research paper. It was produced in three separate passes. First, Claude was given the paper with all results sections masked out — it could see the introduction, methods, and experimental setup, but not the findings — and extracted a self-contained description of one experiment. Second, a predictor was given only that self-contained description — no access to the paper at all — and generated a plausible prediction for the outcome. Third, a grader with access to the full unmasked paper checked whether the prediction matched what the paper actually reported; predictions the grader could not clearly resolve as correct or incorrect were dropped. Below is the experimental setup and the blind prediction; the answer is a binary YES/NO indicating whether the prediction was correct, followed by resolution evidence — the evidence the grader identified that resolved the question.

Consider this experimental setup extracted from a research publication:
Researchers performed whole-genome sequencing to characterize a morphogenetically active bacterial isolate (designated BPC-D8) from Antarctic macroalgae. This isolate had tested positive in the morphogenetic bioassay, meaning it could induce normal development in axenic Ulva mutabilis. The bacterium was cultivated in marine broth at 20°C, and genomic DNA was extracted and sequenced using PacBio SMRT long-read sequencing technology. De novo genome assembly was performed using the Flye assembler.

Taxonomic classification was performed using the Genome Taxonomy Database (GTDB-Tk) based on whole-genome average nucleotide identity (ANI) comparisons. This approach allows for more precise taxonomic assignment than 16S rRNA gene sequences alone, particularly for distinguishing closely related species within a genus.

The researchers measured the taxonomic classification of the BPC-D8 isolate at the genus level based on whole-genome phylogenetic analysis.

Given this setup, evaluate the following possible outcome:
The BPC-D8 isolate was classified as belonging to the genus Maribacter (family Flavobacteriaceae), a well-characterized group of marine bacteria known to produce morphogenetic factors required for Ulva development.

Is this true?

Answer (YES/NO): YES